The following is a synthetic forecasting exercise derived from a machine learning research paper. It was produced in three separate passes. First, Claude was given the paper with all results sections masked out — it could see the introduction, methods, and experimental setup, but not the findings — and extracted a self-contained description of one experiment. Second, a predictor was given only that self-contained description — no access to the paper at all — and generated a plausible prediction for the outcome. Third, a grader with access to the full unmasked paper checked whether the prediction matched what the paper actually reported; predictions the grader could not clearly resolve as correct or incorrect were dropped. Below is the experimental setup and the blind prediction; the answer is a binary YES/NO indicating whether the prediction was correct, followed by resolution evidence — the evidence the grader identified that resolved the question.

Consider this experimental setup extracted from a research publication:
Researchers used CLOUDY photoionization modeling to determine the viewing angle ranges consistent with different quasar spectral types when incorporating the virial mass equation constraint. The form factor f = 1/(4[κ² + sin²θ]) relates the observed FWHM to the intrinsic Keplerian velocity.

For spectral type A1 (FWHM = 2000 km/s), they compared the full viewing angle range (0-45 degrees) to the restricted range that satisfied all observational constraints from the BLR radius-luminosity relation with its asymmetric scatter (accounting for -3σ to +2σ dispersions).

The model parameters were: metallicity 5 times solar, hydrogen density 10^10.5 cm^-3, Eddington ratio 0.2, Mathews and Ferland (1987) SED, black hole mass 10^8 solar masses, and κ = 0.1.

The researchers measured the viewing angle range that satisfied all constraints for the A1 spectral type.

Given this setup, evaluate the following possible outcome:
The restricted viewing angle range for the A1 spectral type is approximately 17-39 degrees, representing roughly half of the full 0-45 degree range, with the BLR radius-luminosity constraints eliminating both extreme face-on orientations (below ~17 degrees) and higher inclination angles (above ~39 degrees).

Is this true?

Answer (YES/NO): NO